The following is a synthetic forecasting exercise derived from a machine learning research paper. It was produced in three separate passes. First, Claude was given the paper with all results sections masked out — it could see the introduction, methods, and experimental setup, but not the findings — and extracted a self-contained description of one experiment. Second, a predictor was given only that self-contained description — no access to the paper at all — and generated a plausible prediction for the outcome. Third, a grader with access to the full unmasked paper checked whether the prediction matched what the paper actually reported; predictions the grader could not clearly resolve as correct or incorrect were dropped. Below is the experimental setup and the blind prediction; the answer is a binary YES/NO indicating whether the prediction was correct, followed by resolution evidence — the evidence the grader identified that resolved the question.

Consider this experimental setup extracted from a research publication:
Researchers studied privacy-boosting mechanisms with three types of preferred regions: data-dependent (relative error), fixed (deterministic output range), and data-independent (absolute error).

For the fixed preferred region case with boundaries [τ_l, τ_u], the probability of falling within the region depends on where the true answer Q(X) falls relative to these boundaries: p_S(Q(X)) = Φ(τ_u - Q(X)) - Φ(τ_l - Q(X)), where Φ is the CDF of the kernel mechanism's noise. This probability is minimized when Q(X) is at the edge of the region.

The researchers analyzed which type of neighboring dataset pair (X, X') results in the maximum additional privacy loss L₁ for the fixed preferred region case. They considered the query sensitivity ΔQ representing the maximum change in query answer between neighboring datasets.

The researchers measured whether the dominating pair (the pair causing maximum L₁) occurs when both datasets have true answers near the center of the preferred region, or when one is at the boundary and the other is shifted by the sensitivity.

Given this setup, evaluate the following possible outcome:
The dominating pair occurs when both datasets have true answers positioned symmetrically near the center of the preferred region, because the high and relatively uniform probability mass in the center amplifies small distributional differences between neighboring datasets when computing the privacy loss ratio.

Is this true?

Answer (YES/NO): NO